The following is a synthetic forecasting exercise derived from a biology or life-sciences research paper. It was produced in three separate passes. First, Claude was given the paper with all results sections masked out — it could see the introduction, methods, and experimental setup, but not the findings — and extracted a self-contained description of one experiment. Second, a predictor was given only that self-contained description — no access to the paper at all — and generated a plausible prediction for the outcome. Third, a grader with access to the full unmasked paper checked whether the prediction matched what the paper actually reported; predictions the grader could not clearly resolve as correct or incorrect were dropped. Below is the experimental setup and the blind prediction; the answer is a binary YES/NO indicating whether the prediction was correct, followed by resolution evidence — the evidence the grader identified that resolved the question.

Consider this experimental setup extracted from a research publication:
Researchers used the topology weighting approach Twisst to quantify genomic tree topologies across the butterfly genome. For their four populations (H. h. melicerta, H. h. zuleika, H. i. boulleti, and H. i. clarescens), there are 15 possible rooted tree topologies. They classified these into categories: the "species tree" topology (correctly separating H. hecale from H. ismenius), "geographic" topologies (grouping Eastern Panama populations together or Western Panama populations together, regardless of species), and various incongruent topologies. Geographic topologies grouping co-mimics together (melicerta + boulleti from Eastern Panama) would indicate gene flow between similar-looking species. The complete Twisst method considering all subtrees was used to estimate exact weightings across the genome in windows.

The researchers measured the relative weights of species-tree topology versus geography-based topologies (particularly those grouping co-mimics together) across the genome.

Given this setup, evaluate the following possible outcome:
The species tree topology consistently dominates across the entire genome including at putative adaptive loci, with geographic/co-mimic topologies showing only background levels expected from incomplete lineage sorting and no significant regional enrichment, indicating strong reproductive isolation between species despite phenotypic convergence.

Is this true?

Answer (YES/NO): NO